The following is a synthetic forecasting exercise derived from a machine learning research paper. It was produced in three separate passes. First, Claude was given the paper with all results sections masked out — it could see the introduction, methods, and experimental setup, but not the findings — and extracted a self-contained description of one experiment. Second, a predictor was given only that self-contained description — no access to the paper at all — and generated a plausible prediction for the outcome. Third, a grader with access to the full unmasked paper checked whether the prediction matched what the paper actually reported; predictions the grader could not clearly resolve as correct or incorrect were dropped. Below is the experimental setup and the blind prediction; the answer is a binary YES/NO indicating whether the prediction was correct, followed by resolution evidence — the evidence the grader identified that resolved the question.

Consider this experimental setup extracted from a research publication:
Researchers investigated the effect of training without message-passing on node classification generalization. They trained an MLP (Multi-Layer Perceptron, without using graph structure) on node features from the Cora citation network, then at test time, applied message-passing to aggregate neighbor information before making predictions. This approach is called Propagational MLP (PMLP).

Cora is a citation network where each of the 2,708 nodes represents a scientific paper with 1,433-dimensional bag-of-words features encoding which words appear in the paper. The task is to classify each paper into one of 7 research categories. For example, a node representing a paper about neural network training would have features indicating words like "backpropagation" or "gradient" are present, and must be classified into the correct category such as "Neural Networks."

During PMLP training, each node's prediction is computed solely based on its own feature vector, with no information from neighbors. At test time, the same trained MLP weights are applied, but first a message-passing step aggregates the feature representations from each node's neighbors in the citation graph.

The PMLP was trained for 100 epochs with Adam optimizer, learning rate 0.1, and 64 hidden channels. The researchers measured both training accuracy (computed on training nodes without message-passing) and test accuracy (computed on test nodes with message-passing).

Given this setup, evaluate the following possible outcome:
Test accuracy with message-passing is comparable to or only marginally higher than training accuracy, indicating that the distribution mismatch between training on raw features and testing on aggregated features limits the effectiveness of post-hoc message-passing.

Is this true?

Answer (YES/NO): NO